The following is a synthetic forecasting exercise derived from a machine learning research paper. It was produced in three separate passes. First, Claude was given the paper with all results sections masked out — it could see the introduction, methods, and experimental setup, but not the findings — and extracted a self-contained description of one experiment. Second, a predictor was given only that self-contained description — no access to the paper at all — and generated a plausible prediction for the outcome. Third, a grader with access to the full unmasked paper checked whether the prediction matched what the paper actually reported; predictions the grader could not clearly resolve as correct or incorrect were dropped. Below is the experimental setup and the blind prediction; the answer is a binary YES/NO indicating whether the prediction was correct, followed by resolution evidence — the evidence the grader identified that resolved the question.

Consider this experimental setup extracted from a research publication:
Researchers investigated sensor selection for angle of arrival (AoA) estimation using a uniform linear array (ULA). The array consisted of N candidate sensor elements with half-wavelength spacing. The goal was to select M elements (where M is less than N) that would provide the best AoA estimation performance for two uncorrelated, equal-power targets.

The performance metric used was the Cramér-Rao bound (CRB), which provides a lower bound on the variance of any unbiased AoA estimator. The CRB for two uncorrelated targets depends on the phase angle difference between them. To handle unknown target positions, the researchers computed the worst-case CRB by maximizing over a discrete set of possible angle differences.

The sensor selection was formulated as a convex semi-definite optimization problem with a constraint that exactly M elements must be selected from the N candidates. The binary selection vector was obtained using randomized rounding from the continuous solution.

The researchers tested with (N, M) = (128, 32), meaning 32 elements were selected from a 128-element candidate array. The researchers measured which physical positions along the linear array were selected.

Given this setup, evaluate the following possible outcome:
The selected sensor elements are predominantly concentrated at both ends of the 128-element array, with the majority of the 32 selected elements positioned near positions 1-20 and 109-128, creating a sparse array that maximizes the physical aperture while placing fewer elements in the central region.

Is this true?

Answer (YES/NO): NO